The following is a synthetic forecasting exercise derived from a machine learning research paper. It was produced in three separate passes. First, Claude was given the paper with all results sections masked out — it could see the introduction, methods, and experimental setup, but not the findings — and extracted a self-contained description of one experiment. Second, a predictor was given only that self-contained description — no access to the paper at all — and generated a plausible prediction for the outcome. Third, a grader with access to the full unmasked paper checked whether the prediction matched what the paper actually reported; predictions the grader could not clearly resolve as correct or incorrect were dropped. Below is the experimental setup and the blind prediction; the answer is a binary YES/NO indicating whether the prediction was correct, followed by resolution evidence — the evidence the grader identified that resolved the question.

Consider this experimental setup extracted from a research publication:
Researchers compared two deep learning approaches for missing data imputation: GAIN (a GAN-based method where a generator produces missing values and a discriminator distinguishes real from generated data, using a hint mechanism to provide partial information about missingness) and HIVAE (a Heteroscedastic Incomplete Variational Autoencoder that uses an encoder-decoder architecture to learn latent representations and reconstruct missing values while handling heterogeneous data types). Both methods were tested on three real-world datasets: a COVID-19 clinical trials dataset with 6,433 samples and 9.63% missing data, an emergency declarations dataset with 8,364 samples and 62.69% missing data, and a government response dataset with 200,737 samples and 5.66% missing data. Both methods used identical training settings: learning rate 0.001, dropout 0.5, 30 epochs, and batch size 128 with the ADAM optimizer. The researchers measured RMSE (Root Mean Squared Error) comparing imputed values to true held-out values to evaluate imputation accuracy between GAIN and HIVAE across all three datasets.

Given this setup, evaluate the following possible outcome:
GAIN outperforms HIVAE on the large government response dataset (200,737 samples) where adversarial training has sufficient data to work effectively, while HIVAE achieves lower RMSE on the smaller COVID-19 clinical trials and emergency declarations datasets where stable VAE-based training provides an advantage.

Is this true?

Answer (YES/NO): NO